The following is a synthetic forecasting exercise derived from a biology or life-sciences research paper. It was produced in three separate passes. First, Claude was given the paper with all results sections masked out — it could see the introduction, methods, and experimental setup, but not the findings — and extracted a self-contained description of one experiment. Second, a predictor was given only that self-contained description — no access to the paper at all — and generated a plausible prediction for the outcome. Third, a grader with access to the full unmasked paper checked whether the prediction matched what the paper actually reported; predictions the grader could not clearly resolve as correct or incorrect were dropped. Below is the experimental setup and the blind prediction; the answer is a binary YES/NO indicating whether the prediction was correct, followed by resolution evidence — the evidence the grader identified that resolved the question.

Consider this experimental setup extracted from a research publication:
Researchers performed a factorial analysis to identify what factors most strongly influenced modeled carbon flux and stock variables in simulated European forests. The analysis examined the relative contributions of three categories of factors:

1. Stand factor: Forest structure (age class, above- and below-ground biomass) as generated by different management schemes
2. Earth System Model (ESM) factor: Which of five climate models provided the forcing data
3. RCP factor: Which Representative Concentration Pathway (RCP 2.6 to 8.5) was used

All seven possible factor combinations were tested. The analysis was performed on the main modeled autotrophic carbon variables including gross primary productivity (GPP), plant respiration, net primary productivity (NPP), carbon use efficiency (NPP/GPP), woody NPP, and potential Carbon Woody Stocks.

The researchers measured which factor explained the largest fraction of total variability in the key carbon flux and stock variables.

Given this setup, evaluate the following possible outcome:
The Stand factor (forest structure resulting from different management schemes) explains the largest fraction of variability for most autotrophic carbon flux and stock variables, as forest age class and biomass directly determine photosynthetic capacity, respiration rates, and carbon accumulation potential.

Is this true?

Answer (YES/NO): YES